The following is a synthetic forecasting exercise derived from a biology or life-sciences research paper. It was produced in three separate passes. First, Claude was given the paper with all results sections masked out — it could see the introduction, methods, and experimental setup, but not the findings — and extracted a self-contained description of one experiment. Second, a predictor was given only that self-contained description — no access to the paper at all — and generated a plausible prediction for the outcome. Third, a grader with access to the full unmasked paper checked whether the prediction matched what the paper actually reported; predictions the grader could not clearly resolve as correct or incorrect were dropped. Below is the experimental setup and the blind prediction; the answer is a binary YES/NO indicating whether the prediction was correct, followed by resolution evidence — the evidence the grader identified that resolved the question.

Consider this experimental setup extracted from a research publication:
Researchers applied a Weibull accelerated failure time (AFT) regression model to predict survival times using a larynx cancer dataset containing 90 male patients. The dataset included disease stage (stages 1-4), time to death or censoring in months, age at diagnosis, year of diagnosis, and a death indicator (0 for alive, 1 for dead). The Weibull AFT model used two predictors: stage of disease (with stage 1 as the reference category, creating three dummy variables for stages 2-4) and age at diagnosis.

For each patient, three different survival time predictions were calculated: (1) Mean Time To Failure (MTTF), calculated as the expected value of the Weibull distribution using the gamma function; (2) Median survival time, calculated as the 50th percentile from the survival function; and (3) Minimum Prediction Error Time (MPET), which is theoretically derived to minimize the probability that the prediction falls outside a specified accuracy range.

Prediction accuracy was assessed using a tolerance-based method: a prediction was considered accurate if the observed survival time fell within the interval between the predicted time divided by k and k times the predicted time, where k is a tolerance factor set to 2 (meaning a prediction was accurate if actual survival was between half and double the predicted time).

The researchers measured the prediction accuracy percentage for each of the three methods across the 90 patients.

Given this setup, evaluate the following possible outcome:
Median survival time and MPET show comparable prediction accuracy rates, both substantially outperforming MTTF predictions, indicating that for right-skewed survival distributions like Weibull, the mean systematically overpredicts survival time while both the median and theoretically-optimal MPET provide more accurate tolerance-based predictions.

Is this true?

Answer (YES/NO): NO